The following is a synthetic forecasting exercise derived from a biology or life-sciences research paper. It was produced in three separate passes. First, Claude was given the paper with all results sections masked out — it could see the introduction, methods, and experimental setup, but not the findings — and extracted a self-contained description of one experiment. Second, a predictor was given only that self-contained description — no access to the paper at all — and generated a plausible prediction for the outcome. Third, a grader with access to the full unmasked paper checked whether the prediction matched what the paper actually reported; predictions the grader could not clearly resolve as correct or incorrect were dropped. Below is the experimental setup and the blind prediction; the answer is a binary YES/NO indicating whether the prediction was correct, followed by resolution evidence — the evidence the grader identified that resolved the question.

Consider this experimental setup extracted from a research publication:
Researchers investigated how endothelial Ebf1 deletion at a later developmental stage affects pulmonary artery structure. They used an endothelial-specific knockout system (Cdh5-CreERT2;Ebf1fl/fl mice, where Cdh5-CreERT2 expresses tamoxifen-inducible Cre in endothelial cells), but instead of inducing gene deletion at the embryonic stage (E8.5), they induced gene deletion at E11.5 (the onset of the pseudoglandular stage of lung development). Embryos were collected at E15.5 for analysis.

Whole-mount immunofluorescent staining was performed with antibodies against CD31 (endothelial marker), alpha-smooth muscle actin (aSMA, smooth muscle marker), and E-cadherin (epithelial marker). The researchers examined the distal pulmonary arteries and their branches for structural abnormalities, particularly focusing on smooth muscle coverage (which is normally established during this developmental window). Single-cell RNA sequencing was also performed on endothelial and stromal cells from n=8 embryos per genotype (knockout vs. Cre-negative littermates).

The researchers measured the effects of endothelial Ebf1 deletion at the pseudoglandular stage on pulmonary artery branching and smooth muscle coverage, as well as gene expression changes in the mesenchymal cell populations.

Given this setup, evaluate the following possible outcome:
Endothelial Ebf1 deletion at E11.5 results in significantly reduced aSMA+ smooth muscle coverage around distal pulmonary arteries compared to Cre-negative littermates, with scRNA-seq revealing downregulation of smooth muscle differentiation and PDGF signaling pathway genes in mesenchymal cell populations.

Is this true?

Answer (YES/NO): YES